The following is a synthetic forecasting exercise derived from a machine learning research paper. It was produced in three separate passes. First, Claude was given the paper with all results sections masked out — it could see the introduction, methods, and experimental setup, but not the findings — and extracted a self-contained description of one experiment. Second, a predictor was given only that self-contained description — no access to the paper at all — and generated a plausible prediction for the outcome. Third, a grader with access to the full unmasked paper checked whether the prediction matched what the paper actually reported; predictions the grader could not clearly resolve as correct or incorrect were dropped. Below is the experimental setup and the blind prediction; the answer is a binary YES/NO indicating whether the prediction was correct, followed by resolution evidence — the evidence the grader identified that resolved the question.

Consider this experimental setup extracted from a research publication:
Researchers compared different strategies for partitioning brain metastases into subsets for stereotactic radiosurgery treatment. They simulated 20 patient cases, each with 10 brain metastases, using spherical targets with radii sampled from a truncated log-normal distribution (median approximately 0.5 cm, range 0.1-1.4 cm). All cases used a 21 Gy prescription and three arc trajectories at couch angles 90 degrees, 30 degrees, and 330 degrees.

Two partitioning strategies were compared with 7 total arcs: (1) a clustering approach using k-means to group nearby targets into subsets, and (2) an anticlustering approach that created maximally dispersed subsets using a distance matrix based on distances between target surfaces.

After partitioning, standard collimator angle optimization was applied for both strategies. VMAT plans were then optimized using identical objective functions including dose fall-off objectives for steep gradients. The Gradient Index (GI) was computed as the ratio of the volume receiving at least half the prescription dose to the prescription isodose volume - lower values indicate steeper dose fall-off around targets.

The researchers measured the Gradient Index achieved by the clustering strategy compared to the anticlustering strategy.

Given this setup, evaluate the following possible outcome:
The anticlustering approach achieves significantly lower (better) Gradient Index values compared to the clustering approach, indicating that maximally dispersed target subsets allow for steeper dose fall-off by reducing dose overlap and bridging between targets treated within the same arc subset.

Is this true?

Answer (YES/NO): NO